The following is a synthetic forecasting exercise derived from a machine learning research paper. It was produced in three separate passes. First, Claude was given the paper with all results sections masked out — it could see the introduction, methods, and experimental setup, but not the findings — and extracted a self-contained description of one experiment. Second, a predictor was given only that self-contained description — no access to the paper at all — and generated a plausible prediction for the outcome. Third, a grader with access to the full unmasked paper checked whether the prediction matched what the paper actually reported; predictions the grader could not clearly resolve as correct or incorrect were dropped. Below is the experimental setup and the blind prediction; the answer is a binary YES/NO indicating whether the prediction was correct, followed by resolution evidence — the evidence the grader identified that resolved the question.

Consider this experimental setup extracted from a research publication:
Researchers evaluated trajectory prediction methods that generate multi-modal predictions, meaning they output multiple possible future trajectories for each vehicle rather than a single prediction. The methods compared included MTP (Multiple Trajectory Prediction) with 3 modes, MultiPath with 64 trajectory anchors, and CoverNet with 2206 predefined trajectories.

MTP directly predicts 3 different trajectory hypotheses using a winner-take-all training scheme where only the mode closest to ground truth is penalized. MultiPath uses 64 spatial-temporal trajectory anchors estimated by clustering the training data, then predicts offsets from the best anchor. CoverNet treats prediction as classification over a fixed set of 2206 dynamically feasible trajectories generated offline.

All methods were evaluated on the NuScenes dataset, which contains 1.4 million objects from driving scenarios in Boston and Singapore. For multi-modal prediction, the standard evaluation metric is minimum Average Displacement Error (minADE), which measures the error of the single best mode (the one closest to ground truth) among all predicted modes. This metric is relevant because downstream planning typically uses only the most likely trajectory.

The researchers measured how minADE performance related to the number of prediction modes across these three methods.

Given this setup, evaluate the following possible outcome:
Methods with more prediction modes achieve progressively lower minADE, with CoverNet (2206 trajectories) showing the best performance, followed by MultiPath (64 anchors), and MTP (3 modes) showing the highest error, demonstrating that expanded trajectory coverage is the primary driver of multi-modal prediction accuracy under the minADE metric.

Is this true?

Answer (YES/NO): NO